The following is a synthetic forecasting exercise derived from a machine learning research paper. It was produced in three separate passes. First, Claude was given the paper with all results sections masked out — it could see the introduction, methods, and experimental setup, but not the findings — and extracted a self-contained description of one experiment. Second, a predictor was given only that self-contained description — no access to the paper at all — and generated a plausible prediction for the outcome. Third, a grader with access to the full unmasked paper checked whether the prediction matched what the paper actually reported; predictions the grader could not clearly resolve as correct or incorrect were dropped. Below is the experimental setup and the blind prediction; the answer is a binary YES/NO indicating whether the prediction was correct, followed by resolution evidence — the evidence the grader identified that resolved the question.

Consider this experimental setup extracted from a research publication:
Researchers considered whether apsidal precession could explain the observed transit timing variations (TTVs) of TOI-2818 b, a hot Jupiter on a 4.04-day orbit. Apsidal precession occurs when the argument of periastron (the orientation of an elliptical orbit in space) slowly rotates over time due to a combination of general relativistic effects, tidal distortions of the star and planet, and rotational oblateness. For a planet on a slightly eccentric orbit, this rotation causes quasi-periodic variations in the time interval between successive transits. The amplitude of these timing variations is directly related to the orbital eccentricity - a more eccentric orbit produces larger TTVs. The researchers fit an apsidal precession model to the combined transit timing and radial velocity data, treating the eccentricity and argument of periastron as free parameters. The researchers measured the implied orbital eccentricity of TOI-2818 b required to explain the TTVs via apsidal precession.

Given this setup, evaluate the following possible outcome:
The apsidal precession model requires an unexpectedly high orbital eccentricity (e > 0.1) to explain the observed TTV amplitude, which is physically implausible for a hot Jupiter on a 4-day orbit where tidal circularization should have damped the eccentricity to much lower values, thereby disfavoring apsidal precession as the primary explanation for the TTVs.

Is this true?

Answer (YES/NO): NO